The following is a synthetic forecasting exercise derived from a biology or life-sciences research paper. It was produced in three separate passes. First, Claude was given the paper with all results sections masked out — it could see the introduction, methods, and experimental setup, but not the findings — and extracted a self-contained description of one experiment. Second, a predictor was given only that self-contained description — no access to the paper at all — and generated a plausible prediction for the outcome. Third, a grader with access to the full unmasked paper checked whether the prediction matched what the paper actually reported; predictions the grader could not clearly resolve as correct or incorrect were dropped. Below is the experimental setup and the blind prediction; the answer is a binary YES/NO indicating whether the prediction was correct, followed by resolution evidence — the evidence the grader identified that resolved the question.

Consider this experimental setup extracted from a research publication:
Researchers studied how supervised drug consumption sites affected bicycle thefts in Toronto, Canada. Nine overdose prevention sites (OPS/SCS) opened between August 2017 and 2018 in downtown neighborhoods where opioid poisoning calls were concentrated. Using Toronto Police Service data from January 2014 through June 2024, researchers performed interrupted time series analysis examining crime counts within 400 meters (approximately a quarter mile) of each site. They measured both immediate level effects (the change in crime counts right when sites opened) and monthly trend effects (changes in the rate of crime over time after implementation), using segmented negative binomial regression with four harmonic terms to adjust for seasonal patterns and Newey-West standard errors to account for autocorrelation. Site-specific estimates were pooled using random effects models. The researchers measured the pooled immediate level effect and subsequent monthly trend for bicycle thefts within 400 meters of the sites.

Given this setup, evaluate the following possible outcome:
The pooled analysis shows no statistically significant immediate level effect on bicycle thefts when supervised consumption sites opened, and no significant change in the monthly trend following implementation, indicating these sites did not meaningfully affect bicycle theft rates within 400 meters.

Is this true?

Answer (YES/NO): NO